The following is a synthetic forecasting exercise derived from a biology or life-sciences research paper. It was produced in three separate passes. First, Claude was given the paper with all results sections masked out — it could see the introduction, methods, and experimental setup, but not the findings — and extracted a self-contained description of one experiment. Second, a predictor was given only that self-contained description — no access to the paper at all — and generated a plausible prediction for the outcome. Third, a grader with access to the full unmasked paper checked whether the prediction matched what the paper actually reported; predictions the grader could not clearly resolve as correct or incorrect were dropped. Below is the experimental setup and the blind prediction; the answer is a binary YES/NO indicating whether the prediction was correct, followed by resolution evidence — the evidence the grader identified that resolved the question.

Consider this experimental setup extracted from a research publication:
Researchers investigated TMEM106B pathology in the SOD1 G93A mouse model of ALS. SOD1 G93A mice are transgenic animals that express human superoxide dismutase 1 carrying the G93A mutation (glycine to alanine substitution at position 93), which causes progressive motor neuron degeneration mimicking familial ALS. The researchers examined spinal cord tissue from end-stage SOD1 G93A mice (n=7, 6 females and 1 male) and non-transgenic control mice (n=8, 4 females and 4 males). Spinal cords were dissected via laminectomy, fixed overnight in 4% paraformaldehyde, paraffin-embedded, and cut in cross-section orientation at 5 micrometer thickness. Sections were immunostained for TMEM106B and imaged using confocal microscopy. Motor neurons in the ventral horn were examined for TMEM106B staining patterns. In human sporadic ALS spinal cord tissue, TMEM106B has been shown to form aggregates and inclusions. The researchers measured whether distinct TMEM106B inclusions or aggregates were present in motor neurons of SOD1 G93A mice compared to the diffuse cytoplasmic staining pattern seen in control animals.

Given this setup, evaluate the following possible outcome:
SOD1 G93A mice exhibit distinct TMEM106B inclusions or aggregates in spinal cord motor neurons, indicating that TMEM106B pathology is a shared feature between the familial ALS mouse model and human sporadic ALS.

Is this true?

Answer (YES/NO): NO